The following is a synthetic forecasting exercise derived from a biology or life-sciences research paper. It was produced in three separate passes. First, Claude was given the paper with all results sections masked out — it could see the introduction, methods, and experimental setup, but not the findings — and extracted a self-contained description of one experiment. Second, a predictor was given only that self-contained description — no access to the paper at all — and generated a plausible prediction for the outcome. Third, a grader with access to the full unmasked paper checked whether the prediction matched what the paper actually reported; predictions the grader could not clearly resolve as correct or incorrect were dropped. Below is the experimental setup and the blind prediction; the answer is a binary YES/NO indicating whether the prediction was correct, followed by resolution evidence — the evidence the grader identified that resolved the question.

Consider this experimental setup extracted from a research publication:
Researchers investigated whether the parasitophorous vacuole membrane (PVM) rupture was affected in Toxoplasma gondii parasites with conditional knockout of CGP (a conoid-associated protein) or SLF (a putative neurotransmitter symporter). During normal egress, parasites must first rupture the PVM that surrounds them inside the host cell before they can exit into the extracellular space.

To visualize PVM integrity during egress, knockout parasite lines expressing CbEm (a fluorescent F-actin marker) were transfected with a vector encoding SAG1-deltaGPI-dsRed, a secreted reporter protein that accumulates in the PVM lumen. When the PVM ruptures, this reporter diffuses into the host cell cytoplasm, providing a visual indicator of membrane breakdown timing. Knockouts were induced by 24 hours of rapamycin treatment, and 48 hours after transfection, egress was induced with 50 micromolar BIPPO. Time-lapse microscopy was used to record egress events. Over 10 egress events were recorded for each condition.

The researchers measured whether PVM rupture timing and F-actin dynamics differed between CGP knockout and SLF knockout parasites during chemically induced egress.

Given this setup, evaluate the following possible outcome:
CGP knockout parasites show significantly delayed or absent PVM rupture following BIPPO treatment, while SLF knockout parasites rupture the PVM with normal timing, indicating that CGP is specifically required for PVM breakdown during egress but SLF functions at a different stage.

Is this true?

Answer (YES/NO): NO